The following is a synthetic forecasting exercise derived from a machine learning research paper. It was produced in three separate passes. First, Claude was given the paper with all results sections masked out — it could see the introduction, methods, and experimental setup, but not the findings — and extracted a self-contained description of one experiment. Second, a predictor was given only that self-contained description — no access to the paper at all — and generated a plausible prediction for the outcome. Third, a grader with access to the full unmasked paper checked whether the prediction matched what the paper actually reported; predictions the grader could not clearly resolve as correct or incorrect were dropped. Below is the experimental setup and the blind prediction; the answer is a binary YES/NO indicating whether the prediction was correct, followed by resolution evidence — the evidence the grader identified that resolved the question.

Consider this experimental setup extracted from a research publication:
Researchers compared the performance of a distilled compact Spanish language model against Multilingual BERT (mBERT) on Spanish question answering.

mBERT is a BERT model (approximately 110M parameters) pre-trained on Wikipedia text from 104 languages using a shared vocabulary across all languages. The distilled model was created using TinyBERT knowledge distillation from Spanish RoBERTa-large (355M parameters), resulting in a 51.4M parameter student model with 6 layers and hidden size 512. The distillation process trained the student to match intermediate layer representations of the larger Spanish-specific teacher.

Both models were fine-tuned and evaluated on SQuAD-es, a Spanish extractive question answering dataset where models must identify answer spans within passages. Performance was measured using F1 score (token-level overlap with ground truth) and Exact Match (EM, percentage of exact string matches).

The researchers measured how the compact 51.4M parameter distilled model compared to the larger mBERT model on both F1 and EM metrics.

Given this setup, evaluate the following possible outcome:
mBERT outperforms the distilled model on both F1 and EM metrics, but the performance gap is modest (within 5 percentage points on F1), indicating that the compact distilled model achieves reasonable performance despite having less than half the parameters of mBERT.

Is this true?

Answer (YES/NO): NO